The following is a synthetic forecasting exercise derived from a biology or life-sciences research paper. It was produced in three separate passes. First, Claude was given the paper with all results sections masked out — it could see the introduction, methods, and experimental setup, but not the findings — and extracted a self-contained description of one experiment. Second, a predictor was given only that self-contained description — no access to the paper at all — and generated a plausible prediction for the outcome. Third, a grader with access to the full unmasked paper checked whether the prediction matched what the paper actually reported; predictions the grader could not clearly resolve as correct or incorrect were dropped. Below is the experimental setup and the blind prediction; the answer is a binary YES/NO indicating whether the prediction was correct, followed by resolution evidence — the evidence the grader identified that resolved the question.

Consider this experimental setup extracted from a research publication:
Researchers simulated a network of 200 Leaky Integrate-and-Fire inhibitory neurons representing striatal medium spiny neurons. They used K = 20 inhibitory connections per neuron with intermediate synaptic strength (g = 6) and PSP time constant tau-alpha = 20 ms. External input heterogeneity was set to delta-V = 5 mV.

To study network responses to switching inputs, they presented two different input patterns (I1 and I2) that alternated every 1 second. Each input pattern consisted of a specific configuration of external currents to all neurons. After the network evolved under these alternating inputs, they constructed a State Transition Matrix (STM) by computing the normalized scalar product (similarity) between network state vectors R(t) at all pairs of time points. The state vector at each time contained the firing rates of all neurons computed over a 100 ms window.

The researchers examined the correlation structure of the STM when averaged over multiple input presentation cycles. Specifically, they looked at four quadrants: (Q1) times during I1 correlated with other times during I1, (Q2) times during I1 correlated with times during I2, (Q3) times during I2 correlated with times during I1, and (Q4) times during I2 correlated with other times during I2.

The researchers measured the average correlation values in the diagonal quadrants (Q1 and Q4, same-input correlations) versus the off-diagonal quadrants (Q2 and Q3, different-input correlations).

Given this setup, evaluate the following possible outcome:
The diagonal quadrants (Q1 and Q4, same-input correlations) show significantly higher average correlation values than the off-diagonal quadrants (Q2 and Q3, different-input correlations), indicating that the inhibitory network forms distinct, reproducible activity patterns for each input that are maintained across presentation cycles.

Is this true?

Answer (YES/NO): YES